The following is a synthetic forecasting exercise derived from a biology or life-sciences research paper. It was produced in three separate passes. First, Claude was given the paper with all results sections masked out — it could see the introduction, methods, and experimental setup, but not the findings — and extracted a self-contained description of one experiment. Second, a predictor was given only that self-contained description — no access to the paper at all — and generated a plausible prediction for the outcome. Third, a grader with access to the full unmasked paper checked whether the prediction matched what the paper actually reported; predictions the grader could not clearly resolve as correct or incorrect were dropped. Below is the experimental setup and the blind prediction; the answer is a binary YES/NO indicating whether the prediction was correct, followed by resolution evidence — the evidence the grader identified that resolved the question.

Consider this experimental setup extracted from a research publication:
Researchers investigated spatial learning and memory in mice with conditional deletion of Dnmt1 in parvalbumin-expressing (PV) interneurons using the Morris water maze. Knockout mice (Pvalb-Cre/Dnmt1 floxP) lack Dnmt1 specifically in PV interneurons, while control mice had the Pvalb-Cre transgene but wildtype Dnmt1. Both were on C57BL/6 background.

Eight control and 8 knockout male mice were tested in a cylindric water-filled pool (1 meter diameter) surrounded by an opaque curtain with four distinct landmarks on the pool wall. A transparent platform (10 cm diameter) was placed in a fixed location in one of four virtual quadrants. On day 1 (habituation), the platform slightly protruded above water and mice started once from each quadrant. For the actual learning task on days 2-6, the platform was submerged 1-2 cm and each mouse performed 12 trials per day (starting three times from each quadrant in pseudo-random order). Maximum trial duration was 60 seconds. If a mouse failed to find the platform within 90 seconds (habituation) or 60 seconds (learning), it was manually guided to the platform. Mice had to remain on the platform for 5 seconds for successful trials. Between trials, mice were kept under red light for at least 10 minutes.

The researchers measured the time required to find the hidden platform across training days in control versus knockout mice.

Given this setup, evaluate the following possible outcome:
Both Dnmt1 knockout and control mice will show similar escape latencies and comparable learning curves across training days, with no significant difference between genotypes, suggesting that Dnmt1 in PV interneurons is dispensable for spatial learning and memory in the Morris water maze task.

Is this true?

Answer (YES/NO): YES